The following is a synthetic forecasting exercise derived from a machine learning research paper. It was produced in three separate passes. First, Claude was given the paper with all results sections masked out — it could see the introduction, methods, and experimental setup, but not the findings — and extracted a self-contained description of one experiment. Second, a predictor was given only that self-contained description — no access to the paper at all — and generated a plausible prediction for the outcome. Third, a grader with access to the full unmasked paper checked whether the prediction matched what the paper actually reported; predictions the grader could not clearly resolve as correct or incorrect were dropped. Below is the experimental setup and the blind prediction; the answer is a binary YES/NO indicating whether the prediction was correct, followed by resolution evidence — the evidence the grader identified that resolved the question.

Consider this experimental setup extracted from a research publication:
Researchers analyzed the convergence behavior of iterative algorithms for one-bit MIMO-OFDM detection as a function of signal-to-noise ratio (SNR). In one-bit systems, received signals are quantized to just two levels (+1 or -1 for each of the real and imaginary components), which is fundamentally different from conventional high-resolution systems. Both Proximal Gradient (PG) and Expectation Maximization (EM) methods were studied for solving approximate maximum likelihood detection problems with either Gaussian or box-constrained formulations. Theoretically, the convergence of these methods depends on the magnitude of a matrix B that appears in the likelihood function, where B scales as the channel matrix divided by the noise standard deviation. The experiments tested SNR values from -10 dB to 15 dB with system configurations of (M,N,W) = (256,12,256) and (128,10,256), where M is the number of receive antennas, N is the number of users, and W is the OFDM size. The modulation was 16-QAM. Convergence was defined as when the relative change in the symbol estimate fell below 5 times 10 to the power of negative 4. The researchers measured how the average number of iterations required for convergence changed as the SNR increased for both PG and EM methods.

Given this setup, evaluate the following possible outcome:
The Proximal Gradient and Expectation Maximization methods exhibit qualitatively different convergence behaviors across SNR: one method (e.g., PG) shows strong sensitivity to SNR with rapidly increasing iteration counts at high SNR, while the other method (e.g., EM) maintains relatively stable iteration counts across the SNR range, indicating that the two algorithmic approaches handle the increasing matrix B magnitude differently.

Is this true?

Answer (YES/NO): NO